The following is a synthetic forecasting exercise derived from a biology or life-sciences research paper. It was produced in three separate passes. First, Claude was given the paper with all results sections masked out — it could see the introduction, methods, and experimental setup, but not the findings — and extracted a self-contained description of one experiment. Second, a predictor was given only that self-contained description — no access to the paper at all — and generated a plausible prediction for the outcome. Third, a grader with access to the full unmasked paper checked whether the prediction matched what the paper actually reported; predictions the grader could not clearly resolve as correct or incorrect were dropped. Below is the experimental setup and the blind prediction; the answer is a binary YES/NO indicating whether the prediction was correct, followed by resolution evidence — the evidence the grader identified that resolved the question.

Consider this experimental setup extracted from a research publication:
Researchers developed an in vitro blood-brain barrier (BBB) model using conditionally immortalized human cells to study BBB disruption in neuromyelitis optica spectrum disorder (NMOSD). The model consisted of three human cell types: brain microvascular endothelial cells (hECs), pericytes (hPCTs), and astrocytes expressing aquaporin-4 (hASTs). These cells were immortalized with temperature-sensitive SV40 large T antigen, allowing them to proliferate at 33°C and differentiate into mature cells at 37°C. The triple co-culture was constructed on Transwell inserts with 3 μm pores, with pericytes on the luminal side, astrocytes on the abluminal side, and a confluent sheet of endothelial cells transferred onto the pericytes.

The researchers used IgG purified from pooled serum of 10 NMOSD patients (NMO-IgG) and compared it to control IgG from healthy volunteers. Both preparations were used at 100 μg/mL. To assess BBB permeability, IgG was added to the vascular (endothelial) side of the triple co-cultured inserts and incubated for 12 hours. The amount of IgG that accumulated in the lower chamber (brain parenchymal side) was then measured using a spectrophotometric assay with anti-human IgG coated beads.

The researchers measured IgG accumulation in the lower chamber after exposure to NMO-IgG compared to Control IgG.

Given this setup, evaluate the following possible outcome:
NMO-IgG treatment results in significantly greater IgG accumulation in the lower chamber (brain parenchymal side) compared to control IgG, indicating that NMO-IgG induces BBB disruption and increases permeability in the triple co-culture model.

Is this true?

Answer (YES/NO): YES